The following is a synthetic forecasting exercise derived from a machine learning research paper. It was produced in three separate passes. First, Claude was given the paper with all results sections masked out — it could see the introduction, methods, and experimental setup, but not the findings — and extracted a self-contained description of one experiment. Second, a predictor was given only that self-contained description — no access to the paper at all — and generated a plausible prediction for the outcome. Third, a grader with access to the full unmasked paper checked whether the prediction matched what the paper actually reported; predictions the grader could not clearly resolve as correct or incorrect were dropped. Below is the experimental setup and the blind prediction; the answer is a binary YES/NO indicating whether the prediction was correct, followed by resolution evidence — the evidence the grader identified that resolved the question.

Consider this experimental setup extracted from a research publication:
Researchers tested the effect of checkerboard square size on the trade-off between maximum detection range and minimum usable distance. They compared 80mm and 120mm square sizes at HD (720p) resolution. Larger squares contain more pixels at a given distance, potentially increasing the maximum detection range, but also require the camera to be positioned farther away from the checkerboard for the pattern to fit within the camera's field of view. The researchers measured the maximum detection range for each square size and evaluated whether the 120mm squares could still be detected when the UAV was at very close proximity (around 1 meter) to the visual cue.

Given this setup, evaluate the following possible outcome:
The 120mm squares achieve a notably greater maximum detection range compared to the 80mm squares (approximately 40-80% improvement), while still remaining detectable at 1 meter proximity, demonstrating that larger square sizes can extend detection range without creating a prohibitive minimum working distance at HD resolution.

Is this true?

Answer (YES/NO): NO